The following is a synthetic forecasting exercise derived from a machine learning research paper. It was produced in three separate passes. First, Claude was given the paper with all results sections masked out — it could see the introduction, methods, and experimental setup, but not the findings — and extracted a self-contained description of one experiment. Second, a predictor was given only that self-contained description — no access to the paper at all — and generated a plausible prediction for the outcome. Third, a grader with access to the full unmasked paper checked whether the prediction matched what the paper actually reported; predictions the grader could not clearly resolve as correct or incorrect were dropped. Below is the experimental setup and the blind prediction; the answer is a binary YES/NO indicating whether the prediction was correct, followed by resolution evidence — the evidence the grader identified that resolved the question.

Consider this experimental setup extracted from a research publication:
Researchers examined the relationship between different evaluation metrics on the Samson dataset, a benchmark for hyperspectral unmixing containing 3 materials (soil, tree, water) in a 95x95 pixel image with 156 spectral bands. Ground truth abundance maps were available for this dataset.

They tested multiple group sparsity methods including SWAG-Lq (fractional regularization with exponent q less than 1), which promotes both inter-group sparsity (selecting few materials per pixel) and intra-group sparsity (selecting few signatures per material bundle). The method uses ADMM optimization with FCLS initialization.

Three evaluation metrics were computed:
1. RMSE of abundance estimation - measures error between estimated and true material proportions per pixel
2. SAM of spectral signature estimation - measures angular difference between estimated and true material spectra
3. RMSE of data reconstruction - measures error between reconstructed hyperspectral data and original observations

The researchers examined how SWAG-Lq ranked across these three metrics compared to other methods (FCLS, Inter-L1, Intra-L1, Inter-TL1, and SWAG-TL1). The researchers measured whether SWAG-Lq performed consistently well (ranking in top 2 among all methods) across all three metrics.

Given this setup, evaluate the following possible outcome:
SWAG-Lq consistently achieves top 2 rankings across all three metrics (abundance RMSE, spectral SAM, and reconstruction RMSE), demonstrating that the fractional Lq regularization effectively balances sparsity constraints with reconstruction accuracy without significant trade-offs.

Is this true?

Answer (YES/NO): NO